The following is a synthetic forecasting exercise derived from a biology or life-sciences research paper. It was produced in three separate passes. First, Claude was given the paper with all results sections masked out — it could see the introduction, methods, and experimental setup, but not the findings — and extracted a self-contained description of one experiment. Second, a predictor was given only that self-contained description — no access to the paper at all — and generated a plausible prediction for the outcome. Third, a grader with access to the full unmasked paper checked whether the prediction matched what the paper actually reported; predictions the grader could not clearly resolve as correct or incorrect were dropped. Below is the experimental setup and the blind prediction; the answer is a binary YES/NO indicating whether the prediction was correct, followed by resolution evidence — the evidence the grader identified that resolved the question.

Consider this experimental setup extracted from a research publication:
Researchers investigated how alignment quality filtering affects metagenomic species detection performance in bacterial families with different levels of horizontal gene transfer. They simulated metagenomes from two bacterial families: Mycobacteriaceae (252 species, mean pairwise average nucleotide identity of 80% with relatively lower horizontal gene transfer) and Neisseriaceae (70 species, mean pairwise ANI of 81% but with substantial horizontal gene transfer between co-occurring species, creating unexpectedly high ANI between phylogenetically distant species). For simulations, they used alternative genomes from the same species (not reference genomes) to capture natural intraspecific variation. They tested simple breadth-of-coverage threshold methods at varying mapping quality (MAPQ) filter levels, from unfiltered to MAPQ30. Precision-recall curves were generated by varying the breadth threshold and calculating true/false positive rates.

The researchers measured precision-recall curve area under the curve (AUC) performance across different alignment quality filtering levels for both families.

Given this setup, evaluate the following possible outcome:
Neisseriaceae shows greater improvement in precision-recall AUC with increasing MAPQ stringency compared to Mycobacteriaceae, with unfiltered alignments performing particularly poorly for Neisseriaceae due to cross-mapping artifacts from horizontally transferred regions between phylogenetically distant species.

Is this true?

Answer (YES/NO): NO